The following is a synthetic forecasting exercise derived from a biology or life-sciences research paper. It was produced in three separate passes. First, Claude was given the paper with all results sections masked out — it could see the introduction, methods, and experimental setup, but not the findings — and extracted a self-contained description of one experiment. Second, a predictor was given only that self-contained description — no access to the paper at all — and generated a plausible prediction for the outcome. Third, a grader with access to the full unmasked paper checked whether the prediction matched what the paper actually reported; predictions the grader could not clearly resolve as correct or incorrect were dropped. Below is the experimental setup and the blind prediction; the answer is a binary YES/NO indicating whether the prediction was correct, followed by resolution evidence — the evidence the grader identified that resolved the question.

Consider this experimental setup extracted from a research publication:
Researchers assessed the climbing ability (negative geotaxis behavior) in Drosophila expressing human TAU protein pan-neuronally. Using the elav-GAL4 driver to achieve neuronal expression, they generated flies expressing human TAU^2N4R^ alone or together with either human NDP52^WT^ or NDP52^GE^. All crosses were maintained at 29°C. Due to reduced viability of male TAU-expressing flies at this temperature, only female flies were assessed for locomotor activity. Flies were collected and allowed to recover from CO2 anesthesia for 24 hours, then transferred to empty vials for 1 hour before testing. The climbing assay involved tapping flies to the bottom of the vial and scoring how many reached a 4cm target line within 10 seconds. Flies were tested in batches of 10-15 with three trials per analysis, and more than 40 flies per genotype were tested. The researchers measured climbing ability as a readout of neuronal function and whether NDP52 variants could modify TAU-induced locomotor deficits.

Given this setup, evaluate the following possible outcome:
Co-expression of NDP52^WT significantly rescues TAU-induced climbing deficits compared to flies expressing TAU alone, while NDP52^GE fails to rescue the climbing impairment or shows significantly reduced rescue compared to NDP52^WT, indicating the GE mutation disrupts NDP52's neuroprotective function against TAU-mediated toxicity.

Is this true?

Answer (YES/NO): NO